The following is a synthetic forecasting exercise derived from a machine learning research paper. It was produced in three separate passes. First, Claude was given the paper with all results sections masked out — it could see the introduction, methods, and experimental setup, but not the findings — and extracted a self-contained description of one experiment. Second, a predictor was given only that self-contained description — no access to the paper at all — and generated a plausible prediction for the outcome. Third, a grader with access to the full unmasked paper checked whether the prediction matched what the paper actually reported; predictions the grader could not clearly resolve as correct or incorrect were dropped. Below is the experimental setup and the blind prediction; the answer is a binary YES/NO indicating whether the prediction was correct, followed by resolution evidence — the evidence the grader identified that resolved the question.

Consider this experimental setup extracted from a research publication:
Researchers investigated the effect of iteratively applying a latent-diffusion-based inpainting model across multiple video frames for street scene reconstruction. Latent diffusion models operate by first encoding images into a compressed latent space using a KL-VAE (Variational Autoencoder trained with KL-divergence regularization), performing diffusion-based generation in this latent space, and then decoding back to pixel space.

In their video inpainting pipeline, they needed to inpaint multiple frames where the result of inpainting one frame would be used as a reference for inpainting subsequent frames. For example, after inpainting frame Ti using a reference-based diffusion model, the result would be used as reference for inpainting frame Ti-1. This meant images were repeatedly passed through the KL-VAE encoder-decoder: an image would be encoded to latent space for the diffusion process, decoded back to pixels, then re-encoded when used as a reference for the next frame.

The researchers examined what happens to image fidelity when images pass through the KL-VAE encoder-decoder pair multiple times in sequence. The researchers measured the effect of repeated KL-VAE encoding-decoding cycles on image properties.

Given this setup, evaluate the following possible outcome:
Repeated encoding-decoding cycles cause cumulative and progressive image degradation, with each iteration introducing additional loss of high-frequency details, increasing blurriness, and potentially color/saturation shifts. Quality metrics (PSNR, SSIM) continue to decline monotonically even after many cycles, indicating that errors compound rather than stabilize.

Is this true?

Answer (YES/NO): NO